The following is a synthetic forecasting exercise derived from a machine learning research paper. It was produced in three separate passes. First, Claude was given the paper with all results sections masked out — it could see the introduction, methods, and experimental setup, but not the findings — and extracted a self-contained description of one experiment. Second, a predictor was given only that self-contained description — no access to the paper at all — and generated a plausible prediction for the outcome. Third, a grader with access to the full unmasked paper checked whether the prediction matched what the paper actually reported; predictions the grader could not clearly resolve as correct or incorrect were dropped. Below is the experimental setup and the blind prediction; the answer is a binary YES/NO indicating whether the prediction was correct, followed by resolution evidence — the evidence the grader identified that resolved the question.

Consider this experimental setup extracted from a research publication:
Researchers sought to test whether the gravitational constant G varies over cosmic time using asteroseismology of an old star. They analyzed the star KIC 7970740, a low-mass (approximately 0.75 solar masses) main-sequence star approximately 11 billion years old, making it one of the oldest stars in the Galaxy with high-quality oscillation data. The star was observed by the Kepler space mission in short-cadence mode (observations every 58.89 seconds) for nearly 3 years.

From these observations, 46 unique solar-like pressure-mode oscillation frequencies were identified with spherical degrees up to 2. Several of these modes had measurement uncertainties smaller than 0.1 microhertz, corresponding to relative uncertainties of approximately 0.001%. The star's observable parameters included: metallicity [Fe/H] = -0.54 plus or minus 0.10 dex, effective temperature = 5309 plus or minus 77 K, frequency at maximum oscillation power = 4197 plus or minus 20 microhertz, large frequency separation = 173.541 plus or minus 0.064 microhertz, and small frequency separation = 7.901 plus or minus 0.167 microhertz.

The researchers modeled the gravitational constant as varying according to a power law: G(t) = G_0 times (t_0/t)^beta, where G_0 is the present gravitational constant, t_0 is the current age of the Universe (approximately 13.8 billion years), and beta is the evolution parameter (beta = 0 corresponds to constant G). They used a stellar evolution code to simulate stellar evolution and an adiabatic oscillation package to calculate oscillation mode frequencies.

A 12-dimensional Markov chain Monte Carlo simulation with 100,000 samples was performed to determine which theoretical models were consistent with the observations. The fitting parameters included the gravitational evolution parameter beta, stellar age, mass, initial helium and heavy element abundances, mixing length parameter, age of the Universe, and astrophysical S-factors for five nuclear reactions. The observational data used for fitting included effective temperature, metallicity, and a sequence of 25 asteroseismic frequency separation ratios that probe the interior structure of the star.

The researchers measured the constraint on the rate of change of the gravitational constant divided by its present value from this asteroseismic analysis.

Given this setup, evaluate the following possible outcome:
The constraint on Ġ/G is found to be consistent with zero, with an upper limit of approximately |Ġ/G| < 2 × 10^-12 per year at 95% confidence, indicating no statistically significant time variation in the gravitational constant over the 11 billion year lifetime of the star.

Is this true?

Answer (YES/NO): NO